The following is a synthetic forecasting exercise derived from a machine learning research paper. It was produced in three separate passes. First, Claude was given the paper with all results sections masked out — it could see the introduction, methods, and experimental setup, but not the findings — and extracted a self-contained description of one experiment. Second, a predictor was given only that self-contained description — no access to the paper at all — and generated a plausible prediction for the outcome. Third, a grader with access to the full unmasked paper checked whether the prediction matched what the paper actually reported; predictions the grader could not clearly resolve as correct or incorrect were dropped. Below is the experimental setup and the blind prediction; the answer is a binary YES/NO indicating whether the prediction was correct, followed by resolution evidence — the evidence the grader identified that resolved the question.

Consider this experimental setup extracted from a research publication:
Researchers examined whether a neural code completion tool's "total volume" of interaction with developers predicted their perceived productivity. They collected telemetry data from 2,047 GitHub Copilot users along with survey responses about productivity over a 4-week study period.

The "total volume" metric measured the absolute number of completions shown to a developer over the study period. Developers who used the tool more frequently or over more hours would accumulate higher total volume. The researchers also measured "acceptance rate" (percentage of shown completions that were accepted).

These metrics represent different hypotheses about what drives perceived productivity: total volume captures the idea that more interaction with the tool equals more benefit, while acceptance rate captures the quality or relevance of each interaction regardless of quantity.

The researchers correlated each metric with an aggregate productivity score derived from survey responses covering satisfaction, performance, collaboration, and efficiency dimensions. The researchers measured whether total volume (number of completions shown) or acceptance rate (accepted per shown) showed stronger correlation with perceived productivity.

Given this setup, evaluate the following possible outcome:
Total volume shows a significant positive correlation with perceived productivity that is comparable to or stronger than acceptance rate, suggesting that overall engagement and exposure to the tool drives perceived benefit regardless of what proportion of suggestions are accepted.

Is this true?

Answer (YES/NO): NO